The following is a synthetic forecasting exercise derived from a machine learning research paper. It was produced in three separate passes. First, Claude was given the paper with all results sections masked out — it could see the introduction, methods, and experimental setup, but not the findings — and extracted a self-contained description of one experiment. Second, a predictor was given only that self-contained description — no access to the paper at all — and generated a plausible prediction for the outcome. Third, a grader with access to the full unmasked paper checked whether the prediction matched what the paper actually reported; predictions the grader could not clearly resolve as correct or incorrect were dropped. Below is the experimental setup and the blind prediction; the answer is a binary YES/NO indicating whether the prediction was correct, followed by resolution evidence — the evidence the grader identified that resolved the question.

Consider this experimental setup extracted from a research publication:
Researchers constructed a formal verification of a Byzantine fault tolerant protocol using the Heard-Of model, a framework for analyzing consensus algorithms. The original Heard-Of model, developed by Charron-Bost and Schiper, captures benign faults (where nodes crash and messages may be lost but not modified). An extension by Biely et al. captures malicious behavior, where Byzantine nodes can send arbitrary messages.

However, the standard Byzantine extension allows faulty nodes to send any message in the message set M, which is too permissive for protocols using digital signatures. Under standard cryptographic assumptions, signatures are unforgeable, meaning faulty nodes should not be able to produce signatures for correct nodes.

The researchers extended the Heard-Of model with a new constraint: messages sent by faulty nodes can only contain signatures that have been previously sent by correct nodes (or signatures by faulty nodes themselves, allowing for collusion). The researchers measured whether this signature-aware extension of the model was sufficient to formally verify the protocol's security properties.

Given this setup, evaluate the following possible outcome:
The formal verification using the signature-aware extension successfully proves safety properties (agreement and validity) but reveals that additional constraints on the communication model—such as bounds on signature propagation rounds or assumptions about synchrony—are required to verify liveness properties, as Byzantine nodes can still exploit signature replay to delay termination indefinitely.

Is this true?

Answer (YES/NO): NO